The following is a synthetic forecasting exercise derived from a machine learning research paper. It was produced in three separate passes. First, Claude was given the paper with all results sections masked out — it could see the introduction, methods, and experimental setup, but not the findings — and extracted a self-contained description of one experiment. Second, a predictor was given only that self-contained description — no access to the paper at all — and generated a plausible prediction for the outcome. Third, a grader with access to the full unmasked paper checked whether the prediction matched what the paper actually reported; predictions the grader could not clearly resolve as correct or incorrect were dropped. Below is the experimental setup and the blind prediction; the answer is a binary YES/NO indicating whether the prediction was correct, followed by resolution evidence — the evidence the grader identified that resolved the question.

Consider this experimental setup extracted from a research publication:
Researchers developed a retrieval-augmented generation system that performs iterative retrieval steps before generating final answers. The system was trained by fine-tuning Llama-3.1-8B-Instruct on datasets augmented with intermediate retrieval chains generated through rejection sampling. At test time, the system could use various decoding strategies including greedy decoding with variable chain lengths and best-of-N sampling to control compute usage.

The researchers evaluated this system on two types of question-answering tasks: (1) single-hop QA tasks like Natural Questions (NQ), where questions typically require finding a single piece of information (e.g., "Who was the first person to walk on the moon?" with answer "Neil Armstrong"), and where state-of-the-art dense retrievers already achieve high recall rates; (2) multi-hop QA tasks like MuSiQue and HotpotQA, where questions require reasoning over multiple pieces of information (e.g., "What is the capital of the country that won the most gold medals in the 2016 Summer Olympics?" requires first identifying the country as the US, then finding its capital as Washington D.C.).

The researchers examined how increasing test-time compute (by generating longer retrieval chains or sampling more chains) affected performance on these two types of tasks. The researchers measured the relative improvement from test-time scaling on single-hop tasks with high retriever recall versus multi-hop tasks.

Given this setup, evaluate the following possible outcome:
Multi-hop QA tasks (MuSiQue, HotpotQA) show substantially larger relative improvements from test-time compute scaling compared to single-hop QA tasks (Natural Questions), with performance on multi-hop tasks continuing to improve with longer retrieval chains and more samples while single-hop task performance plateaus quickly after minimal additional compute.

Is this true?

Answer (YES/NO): YES